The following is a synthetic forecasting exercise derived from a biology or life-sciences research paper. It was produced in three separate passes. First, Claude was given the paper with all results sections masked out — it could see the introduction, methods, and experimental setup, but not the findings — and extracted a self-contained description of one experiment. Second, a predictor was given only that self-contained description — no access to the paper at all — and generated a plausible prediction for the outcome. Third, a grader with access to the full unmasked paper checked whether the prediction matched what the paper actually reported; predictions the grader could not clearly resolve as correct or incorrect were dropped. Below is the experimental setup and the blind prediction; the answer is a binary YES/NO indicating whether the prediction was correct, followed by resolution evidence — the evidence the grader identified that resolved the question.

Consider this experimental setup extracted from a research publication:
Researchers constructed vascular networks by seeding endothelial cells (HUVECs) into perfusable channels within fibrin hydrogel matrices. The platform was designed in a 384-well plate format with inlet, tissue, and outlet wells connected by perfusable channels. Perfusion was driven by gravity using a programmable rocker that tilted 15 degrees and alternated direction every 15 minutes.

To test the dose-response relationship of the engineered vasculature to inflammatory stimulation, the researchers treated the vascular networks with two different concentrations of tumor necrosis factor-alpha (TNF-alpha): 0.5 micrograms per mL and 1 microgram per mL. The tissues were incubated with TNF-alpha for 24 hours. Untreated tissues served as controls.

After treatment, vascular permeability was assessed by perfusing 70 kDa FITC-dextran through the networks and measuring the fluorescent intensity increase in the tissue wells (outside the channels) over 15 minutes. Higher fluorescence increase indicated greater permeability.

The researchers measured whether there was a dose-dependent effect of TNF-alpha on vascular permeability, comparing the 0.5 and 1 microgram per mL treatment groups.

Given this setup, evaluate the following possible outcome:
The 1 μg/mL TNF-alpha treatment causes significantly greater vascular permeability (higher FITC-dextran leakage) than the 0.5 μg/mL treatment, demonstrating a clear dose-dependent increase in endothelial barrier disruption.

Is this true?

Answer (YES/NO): YES